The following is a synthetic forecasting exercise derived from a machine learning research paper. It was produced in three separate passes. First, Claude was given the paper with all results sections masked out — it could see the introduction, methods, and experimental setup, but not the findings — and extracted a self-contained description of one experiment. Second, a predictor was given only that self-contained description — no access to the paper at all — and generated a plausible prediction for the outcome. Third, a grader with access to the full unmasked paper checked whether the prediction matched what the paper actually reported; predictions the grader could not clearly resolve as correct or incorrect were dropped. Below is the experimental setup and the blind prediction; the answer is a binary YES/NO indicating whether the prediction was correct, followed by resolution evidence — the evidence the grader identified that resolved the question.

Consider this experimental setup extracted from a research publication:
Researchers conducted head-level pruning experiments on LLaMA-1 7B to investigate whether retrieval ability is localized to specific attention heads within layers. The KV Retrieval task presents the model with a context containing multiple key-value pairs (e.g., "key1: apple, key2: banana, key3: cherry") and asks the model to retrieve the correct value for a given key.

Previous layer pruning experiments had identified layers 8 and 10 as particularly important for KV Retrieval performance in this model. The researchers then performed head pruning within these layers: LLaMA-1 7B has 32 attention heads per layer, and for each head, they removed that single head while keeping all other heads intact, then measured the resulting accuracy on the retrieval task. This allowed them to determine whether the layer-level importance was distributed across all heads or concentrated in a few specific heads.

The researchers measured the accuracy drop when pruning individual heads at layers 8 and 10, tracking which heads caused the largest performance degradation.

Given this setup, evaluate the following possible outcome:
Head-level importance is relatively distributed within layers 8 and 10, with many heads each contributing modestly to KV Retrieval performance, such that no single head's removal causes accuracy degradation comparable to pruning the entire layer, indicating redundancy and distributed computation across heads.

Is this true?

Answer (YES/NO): NO